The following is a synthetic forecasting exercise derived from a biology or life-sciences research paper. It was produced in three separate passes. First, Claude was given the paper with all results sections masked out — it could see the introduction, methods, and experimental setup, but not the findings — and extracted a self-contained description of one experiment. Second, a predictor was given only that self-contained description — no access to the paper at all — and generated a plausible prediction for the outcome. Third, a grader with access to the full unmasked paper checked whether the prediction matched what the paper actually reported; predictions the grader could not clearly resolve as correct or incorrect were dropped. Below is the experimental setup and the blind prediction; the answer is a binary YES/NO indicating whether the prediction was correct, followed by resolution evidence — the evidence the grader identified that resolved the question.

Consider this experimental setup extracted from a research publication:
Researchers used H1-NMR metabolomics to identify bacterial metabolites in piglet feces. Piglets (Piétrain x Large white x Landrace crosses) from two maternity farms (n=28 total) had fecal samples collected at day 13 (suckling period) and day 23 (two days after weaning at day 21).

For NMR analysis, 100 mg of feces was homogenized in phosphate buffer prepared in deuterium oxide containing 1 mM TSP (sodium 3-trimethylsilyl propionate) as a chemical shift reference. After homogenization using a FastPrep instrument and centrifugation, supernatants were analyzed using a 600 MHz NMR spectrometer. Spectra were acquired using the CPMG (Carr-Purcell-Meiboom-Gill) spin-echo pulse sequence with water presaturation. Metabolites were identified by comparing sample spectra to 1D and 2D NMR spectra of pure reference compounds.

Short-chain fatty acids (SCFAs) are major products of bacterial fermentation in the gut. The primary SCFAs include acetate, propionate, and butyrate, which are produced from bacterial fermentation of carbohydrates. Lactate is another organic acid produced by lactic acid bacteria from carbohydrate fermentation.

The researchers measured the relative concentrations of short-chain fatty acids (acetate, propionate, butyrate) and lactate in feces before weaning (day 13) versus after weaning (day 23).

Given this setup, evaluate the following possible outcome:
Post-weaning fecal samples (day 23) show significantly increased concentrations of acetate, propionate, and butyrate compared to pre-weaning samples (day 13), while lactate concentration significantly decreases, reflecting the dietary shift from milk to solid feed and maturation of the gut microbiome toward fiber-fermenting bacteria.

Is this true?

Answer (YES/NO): NO